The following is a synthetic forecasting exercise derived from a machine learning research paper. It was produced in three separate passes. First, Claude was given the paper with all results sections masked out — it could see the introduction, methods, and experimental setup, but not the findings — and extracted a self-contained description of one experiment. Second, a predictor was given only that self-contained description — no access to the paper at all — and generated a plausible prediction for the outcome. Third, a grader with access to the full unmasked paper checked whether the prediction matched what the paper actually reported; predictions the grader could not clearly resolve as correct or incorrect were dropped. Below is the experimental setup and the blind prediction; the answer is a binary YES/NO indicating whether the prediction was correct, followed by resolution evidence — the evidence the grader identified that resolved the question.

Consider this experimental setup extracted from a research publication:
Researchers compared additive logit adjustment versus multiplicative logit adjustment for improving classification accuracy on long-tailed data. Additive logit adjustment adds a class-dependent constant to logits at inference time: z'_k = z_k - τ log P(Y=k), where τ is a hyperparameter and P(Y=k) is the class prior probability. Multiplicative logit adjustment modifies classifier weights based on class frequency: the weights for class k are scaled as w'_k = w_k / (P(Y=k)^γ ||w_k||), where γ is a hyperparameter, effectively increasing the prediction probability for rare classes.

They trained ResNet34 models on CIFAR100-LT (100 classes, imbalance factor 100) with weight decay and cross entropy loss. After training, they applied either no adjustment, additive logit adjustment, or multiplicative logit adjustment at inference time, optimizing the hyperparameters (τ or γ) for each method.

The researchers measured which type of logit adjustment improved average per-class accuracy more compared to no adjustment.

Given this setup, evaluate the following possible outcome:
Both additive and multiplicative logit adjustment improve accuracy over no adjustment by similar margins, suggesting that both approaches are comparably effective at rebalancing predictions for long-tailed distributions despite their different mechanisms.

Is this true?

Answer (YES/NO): NO